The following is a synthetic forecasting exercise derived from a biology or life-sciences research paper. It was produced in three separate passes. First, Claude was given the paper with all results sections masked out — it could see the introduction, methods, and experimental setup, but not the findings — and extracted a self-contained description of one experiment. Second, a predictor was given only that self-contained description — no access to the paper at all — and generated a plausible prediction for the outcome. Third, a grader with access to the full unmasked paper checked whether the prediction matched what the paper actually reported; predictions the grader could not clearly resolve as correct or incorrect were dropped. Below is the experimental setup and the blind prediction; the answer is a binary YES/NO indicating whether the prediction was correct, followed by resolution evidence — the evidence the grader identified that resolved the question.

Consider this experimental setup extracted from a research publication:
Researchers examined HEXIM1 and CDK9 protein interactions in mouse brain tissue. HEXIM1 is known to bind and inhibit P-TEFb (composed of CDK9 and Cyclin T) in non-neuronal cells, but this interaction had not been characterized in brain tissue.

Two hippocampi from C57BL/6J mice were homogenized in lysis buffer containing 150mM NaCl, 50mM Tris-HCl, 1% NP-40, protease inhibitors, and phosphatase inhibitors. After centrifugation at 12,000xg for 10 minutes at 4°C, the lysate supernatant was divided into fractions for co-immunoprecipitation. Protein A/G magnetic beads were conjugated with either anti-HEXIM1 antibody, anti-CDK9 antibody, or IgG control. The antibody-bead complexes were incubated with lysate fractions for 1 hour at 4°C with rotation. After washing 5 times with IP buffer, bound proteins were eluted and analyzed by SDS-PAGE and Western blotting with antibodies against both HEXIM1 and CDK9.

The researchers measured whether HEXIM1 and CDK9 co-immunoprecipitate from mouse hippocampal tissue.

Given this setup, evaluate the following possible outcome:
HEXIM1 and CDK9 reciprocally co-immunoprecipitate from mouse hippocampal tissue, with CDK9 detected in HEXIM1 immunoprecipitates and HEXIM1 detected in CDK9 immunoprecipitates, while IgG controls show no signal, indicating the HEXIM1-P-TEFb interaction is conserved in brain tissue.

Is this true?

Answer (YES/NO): YES